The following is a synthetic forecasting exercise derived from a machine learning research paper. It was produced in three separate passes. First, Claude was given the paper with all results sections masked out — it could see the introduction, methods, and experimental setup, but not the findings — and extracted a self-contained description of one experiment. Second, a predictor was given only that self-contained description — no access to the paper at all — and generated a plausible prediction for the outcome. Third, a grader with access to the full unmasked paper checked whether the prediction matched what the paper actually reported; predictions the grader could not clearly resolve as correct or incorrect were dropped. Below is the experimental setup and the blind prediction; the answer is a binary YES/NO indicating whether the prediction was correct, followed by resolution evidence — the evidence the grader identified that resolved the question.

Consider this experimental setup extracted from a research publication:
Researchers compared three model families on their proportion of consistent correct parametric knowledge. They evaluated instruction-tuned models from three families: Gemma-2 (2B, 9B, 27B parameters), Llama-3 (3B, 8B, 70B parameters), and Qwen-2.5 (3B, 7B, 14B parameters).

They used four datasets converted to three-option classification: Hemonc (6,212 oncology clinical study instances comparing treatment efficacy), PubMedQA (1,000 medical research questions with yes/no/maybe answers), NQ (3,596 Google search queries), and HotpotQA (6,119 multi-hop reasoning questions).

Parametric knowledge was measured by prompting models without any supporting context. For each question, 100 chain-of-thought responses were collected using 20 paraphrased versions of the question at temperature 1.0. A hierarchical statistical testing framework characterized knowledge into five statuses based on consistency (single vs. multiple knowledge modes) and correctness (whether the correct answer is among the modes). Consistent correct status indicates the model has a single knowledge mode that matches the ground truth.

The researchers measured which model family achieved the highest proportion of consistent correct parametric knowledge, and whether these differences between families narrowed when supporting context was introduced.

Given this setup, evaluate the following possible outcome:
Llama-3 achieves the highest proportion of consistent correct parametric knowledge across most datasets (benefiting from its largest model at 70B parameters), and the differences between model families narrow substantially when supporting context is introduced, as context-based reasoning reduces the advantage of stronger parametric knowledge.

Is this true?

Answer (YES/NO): YES